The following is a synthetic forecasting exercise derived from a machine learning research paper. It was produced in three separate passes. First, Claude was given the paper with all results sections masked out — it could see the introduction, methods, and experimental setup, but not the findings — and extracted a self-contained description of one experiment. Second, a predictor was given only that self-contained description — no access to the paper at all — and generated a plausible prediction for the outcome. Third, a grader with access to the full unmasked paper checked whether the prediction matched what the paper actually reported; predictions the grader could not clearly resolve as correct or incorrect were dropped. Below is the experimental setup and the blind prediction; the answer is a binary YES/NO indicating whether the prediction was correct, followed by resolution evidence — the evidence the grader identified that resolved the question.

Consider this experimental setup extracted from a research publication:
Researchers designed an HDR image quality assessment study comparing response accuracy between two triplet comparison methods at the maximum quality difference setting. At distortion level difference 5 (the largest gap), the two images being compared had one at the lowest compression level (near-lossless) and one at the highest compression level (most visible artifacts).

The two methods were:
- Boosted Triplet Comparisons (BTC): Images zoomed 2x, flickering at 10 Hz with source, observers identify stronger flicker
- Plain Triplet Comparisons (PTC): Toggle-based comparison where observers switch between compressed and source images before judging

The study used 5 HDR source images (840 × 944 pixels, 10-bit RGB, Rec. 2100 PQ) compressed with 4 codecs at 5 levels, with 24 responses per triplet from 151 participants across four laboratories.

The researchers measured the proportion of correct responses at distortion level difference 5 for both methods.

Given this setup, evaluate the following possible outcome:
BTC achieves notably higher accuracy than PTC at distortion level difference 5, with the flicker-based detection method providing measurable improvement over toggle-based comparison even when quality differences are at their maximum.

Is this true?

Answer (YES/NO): NO